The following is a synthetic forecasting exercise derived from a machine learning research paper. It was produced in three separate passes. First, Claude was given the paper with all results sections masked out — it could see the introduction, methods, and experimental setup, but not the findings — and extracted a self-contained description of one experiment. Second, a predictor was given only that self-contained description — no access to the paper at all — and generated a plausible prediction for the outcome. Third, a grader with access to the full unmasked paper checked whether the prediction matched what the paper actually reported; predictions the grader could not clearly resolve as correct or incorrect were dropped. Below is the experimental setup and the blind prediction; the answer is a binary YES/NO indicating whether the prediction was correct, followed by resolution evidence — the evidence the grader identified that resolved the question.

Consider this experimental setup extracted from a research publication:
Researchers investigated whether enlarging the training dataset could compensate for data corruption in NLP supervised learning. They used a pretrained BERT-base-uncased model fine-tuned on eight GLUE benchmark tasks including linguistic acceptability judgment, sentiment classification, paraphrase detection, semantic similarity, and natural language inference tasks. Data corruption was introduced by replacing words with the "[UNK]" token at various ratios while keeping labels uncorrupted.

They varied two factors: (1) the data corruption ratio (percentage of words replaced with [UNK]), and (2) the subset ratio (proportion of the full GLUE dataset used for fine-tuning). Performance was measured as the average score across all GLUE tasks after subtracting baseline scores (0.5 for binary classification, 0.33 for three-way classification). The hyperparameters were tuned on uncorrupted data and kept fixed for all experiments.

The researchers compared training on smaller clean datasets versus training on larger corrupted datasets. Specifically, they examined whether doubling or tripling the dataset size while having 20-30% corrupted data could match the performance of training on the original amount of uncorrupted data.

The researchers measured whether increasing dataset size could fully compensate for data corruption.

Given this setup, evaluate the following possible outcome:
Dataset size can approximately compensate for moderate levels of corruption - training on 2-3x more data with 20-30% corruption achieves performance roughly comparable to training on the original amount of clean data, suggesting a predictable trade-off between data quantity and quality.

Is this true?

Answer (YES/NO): NO